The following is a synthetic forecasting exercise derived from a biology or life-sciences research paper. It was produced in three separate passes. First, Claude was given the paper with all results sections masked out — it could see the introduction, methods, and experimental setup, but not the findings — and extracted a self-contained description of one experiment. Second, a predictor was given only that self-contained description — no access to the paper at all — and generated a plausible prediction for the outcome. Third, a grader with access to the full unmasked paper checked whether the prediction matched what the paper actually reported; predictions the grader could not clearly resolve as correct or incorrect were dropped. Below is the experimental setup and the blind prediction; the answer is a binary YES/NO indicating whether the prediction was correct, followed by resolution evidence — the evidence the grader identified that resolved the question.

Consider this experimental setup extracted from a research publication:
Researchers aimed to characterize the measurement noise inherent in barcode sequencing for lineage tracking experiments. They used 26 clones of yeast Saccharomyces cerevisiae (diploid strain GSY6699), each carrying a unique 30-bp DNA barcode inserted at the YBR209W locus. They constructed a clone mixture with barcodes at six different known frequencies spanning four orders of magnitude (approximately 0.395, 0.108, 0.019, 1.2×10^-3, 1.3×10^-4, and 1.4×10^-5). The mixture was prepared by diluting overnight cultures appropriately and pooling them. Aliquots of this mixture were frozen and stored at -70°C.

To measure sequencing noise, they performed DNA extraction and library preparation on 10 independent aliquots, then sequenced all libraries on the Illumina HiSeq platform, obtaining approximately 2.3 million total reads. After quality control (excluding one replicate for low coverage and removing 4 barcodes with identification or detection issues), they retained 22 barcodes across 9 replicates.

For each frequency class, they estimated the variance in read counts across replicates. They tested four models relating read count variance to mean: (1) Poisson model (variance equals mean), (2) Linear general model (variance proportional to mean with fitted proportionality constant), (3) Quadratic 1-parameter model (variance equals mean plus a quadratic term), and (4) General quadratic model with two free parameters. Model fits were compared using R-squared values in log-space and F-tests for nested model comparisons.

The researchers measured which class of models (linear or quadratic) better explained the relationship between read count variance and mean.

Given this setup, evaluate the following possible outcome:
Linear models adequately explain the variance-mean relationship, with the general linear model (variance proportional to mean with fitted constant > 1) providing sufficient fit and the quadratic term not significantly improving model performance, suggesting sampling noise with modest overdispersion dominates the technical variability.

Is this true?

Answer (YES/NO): NO